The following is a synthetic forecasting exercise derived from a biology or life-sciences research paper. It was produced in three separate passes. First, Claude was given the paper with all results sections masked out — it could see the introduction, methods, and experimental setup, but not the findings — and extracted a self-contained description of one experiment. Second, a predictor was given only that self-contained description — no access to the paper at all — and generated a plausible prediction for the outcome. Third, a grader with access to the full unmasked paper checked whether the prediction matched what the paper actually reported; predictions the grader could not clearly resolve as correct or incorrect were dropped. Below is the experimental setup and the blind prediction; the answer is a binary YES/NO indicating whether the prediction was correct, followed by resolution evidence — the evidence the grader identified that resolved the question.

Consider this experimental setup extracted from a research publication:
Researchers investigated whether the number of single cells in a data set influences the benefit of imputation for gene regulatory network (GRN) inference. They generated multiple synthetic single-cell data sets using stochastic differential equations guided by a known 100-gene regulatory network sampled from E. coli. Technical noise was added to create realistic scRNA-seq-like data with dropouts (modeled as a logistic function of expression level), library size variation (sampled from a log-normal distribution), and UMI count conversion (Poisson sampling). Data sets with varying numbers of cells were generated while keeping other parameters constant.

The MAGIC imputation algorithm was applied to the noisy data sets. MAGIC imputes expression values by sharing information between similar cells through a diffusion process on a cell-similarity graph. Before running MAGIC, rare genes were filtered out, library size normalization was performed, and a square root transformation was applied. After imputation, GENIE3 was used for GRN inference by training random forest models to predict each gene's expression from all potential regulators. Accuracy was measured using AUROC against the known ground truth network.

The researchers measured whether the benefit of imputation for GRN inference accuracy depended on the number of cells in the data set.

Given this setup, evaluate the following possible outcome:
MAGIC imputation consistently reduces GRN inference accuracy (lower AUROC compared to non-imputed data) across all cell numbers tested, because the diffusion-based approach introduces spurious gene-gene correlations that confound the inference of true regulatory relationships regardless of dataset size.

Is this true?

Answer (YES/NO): NO